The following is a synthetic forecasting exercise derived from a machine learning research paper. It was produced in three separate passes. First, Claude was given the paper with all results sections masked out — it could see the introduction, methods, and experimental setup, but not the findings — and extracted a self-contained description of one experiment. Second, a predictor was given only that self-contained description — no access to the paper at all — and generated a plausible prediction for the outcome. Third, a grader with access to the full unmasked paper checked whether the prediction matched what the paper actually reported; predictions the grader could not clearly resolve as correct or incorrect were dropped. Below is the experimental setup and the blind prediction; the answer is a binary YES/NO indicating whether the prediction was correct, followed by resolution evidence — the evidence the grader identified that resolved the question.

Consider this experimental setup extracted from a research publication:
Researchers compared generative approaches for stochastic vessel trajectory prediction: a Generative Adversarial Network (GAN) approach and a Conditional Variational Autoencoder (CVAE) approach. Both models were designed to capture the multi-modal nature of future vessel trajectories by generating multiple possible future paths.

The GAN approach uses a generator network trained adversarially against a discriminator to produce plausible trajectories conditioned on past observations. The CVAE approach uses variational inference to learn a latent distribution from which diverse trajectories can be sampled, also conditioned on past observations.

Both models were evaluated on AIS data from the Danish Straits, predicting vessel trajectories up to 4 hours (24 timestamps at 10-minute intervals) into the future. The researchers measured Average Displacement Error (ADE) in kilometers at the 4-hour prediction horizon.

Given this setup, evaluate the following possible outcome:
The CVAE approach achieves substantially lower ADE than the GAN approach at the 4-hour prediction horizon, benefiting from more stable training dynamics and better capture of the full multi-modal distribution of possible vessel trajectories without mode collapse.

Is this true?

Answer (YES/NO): YES